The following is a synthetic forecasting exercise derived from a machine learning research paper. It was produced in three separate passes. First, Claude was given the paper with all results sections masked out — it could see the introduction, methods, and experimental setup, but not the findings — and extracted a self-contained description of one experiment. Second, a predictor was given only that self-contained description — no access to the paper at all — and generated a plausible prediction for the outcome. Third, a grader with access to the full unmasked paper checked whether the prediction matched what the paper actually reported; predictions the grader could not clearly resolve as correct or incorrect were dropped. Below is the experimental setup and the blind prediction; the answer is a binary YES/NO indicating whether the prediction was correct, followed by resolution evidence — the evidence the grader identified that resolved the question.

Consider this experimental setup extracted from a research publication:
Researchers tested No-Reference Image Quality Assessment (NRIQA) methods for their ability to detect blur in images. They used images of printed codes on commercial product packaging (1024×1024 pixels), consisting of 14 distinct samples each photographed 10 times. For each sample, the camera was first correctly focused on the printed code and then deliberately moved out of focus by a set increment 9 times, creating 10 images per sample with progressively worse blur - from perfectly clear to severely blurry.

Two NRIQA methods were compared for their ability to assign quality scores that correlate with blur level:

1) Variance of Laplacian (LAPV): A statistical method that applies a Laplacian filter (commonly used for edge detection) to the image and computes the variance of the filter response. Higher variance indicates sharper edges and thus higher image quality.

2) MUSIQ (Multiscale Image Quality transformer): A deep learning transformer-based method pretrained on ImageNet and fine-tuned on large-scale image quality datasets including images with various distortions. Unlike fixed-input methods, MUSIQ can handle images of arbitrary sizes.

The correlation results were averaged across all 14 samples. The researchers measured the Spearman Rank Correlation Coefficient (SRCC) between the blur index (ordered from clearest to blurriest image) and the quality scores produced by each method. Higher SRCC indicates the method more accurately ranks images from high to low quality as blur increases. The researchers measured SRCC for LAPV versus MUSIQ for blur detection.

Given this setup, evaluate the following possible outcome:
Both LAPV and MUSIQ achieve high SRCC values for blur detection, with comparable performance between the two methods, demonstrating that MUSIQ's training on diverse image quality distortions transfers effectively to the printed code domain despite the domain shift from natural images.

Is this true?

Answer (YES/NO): NO